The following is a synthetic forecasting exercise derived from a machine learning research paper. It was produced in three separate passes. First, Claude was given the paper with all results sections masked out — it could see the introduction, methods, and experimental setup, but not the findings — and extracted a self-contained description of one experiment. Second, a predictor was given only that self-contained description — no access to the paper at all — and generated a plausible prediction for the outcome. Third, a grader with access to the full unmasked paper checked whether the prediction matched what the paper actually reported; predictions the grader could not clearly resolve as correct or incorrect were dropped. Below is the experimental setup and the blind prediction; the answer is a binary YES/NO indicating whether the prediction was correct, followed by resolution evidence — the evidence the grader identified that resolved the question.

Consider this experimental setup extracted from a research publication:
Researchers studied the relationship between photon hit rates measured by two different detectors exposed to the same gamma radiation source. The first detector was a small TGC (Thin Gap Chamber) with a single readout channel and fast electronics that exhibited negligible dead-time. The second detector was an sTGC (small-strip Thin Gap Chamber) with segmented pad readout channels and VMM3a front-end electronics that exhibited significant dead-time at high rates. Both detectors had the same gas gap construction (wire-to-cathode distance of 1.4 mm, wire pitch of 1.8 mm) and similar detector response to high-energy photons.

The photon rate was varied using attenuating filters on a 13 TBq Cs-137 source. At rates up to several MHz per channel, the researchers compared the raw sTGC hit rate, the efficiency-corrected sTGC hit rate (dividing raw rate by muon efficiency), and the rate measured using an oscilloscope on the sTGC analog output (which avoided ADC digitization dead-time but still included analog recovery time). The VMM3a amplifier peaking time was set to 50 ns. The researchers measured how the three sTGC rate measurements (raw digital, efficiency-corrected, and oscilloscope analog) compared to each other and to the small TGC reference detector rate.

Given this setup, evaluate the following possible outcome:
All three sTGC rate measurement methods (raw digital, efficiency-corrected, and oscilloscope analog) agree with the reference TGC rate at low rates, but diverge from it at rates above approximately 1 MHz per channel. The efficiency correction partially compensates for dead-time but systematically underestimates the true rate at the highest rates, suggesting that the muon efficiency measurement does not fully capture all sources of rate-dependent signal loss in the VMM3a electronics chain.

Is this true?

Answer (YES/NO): NO